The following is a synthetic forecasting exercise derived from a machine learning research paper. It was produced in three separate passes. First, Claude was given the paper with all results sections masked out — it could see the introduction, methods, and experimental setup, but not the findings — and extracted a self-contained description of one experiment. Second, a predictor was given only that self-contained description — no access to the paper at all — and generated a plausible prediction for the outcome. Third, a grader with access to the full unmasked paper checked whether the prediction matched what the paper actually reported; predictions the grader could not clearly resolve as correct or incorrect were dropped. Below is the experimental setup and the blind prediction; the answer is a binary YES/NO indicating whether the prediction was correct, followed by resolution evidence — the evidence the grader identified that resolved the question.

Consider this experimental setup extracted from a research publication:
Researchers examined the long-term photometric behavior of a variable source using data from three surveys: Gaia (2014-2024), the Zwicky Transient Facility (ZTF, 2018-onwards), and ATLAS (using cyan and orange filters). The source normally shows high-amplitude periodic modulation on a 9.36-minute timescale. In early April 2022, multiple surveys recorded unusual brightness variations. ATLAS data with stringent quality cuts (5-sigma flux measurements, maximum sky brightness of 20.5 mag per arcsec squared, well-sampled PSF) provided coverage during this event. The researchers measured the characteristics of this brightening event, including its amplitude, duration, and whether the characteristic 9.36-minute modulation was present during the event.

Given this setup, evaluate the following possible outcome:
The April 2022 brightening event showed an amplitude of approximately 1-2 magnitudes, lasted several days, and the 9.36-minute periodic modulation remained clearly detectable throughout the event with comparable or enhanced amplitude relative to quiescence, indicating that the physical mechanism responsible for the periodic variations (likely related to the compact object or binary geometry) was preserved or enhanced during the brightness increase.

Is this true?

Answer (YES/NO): NO